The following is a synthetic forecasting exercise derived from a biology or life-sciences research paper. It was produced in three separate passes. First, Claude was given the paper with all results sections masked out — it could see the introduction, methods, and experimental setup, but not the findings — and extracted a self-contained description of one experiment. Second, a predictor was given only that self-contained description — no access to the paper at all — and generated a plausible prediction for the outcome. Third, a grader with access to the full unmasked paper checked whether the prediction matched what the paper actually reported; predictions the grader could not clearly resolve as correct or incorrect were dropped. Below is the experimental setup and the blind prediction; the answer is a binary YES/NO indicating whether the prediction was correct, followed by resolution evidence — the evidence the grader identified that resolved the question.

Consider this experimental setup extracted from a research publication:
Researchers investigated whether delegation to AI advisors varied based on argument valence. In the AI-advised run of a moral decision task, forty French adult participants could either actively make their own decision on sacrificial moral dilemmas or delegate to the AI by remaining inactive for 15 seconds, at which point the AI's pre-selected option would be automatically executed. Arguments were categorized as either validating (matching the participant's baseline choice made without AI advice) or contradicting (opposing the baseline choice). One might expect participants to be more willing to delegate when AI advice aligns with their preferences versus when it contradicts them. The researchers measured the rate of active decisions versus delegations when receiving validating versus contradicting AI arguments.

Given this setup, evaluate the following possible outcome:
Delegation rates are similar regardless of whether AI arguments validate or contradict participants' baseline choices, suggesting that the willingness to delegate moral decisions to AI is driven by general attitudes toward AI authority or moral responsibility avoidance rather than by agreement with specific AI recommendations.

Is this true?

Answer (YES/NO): NO